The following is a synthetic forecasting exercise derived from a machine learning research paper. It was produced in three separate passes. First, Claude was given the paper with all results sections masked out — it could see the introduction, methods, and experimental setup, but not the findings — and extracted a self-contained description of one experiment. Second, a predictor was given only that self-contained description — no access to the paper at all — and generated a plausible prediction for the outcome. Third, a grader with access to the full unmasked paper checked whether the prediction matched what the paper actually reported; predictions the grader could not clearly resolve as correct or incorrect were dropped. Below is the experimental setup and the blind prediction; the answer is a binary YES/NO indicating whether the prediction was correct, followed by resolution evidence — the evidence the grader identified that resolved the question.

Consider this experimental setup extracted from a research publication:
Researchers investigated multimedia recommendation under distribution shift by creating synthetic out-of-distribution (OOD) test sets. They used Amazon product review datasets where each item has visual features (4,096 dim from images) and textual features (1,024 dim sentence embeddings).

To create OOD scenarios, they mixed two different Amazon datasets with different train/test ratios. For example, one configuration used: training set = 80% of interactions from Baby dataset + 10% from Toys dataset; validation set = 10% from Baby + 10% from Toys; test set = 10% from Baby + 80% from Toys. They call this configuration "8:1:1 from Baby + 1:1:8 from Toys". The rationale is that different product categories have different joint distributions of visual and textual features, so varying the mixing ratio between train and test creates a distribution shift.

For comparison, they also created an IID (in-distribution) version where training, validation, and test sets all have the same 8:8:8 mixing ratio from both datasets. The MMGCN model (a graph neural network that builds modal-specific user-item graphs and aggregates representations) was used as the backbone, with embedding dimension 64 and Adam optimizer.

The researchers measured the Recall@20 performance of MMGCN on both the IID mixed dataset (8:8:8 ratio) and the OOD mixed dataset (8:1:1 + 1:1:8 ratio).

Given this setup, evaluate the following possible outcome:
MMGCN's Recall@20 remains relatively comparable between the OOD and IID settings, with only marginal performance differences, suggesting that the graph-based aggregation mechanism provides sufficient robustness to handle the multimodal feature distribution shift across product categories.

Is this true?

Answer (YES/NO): NO